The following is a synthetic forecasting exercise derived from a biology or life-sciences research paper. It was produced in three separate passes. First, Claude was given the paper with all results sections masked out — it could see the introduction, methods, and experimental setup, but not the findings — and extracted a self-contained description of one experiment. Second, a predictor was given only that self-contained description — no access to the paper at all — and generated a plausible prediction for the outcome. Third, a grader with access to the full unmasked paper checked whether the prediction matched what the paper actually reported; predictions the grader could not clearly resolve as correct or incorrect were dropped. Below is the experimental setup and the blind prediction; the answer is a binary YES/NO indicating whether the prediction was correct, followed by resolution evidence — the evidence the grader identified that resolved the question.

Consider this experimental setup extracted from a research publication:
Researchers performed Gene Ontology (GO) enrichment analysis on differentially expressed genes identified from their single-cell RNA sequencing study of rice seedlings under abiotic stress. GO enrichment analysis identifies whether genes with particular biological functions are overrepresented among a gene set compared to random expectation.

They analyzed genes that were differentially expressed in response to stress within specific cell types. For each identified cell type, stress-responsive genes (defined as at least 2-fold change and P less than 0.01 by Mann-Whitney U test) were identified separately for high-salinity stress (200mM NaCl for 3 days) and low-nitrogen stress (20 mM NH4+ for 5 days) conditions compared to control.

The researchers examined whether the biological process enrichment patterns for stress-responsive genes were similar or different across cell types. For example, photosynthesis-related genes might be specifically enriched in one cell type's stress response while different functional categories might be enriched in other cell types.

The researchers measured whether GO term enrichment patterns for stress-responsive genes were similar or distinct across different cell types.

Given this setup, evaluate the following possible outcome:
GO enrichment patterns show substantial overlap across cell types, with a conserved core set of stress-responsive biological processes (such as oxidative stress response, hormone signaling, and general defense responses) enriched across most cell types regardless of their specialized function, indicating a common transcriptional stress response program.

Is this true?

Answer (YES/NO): NO